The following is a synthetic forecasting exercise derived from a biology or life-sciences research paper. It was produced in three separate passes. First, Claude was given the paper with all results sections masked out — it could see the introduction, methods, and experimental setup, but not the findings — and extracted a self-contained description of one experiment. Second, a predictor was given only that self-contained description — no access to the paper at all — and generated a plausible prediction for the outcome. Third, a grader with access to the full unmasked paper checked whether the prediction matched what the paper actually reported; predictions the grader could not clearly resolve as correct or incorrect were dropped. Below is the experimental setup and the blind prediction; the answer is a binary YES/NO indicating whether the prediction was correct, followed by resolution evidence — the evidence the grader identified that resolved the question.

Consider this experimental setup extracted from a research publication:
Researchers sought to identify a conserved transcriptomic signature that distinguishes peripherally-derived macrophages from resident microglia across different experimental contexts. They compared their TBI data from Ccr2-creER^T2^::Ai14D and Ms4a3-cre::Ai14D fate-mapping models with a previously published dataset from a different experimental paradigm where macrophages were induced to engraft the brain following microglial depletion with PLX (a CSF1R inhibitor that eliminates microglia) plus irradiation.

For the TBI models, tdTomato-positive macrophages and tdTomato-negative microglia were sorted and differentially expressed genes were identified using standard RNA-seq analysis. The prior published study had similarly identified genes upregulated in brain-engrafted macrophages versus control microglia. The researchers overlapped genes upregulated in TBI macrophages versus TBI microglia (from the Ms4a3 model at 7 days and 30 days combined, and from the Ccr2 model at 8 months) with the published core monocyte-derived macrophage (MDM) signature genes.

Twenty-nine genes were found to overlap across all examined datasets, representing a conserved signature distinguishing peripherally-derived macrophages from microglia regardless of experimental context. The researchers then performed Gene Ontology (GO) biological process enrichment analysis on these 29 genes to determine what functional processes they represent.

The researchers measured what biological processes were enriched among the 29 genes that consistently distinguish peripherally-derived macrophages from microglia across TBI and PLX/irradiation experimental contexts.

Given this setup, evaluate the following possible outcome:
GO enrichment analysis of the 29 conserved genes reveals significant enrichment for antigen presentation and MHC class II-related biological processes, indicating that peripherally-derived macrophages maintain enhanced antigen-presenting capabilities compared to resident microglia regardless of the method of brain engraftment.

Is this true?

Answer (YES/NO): NO